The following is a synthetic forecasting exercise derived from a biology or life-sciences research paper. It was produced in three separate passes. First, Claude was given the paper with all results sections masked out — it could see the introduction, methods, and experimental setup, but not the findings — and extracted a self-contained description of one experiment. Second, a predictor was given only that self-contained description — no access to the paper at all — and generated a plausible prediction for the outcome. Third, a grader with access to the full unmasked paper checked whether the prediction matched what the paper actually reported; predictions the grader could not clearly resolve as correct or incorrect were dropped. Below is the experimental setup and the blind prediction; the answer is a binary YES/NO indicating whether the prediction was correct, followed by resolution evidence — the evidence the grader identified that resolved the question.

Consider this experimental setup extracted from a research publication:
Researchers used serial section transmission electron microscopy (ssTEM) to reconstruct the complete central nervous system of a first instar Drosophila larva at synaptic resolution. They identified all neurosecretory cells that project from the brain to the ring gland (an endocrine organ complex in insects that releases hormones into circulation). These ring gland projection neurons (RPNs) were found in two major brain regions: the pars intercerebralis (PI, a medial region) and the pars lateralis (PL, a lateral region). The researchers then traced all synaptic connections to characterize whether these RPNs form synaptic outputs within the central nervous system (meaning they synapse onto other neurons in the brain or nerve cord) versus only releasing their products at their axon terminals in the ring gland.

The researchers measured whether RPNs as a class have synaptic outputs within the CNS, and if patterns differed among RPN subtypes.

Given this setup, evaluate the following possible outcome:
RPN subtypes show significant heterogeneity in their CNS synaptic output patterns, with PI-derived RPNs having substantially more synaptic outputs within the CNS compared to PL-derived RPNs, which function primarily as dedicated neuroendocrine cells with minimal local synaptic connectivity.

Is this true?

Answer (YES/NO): NO